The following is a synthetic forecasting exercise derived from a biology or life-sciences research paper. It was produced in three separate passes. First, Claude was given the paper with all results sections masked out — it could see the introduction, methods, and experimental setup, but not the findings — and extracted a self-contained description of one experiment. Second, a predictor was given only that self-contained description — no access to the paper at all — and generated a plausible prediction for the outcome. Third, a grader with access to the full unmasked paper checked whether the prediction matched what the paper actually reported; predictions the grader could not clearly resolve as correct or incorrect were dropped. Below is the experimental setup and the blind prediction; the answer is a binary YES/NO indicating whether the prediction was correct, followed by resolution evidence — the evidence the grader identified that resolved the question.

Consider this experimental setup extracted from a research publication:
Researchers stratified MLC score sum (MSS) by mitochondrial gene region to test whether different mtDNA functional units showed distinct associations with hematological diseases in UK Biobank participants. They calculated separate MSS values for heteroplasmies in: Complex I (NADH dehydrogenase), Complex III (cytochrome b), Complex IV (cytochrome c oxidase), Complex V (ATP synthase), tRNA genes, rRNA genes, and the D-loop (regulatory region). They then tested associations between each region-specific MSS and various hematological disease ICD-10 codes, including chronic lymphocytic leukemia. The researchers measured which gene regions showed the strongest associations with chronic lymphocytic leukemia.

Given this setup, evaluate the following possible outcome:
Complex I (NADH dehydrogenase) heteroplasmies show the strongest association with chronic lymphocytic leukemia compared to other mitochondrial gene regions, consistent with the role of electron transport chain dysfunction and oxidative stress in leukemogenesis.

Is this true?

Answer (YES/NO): NO